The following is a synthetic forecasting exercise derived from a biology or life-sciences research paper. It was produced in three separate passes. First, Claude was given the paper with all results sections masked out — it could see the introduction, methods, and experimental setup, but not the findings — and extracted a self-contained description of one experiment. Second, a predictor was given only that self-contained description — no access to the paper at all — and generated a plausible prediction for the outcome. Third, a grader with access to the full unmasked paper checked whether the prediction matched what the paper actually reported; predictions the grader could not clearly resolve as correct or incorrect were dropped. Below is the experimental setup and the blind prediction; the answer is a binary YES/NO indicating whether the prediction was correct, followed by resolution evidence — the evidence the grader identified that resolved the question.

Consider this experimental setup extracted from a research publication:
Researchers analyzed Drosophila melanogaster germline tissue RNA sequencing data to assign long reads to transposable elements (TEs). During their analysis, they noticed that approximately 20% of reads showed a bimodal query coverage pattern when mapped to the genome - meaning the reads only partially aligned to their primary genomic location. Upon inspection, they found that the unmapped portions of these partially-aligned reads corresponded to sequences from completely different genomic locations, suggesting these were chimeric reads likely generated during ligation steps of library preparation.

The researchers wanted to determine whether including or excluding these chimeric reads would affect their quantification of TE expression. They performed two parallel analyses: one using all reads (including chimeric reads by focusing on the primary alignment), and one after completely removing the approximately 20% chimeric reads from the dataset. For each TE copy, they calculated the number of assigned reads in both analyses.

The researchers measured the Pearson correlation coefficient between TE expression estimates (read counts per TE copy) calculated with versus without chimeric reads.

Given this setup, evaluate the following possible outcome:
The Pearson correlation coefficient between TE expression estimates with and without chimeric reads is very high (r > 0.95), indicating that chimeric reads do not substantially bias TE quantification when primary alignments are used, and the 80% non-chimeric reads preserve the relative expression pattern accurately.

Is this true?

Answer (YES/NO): YES